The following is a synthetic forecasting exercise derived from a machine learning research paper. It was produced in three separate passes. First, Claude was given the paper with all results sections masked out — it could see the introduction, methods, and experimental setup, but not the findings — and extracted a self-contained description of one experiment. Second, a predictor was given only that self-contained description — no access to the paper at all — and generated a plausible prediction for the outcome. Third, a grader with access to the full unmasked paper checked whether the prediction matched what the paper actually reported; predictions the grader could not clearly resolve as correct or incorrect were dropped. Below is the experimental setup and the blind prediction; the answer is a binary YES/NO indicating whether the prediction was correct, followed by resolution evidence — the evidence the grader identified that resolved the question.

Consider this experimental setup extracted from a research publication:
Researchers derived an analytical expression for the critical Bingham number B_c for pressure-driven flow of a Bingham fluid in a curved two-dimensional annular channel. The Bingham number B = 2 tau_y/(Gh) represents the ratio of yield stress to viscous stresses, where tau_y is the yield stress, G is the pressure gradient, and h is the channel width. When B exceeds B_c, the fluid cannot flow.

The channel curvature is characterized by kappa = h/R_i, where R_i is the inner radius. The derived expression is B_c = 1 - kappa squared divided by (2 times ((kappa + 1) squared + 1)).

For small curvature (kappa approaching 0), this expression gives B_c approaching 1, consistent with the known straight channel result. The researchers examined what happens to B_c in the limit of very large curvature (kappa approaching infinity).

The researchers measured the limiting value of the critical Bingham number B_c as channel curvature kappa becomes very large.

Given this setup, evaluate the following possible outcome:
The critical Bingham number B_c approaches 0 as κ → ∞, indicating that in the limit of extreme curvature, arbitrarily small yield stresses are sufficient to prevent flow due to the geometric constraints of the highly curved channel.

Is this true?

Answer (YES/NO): NO